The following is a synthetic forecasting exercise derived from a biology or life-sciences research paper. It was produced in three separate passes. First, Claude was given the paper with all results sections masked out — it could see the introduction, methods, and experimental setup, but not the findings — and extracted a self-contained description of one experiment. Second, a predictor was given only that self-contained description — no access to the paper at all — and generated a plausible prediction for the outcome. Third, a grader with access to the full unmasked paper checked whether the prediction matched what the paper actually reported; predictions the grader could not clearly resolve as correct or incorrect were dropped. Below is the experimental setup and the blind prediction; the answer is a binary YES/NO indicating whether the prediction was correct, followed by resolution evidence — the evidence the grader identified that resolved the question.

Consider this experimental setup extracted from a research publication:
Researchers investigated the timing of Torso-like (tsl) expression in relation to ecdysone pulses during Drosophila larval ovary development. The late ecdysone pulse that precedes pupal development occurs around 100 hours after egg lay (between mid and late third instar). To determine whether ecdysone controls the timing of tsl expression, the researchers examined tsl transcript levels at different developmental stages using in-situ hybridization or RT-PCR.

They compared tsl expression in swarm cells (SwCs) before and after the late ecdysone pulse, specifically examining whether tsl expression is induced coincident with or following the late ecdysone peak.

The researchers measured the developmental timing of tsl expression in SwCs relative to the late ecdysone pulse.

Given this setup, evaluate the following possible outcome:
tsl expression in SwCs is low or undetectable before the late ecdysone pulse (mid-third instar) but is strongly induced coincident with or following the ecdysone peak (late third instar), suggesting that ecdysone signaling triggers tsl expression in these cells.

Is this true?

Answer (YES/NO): YES